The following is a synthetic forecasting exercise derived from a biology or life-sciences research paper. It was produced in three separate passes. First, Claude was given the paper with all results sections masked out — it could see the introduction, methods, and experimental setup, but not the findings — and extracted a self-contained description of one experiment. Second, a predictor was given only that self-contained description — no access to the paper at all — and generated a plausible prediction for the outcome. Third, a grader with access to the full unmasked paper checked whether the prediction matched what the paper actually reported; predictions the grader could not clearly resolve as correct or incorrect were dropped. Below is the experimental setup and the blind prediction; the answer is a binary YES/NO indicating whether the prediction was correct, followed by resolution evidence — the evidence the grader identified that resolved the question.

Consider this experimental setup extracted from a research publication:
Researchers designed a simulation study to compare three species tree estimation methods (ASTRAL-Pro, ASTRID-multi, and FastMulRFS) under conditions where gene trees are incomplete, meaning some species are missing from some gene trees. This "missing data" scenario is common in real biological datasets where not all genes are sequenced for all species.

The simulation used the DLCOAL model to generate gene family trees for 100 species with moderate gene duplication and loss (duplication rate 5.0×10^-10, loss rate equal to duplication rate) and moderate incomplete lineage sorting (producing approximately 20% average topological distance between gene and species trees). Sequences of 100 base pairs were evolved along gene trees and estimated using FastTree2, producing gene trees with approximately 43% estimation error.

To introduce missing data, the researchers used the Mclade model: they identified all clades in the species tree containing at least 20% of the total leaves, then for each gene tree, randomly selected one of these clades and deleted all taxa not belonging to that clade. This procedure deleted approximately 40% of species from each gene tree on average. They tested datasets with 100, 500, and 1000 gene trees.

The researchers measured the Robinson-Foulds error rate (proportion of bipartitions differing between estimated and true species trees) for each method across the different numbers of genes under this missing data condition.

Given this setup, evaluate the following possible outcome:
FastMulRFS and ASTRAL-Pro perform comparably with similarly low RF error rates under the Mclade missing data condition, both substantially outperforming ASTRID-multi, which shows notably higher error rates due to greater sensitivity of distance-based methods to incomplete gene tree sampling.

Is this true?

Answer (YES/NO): NO